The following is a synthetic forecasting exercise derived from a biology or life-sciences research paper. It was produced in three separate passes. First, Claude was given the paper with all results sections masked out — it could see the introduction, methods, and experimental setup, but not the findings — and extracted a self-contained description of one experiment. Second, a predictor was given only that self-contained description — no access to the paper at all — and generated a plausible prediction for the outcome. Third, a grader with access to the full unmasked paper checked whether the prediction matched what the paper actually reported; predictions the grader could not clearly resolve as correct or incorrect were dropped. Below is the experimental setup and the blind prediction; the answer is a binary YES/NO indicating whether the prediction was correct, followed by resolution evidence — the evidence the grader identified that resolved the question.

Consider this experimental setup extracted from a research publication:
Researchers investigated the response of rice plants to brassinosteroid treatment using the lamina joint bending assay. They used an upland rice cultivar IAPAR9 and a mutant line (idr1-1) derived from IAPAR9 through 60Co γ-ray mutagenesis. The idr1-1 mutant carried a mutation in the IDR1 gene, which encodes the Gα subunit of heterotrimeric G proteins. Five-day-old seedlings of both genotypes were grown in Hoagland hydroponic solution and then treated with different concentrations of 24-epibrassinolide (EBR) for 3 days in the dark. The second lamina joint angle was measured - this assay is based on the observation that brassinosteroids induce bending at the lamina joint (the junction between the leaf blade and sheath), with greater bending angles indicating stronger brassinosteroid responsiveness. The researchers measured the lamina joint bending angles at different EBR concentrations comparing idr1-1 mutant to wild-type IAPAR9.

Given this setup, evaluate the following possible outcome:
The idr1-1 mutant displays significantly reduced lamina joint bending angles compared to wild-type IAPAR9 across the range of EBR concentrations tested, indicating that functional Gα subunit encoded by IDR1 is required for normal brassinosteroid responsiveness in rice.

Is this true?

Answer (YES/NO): NO